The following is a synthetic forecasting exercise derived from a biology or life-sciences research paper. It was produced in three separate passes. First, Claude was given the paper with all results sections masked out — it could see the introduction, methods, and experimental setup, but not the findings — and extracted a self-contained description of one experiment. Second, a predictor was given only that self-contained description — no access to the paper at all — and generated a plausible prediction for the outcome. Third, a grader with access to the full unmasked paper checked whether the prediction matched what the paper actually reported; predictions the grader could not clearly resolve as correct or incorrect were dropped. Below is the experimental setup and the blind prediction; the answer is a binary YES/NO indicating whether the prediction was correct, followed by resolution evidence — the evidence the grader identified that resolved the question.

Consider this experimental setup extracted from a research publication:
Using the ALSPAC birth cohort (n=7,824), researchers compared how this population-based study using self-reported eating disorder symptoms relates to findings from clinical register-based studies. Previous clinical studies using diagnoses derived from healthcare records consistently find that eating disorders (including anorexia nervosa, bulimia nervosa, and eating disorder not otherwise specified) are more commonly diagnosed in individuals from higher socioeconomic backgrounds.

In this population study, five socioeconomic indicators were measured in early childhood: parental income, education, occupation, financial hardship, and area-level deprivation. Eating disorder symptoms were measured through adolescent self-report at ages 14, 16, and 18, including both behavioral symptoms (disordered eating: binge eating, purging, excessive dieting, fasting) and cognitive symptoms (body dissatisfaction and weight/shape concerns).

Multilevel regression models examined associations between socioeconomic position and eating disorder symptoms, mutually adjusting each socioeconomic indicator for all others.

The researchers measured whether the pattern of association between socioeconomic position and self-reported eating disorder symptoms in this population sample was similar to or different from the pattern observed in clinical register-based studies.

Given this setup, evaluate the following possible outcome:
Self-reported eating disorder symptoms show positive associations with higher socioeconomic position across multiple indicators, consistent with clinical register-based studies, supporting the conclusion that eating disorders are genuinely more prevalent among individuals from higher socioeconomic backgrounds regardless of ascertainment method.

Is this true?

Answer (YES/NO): NO